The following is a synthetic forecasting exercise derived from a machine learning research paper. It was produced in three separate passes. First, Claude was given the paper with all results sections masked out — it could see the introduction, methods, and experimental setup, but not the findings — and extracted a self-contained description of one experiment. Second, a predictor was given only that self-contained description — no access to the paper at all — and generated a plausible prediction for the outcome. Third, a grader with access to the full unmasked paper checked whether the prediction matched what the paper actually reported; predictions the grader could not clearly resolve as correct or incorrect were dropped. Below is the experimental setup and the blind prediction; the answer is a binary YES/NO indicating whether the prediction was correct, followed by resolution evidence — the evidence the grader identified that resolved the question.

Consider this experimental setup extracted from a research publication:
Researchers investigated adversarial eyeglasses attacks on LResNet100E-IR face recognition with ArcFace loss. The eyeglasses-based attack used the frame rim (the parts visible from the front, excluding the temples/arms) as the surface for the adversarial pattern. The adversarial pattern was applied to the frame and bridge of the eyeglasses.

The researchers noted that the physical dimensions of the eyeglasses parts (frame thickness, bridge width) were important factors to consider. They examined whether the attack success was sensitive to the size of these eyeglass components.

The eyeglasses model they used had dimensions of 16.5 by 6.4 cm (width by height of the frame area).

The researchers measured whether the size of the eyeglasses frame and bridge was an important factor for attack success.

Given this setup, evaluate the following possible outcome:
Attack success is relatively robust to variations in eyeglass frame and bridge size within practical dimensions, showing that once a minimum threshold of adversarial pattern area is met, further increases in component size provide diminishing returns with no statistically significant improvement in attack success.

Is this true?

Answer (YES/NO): NO